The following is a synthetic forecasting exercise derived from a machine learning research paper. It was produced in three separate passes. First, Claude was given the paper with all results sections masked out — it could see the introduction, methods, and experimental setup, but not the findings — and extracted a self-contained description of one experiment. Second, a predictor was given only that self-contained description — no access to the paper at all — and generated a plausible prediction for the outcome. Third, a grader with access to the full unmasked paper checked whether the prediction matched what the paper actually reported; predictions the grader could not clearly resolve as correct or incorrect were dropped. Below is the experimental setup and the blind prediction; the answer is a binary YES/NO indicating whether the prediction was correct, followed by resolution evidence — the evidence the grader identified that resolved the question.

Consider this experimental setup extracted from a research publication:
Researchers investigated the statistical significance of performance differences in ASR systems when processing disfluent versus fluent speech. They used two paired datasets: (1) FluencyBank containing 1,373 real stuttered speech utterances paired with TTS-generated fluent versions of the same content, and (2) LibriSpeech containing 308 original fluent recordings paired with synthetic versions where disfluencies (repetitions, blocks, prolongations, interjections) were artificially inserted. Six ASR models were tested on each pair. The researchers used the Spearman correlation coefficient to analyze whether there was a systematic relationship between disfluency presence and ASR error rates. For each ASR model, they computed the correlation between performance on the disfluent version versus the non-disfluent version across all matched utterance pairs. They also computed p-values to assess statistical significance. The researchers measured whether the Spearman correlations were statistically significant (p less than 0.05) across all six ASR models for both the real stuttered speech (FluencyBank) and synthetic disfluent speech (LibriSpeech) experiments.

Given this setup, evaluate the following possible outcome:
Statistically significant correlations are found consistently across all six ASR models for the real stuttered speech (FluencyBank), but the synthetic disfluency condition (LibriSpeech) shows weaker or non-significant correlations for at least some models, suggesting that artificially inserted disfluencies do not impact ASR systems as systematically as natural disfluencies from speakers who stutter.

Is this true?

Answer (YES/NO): NO